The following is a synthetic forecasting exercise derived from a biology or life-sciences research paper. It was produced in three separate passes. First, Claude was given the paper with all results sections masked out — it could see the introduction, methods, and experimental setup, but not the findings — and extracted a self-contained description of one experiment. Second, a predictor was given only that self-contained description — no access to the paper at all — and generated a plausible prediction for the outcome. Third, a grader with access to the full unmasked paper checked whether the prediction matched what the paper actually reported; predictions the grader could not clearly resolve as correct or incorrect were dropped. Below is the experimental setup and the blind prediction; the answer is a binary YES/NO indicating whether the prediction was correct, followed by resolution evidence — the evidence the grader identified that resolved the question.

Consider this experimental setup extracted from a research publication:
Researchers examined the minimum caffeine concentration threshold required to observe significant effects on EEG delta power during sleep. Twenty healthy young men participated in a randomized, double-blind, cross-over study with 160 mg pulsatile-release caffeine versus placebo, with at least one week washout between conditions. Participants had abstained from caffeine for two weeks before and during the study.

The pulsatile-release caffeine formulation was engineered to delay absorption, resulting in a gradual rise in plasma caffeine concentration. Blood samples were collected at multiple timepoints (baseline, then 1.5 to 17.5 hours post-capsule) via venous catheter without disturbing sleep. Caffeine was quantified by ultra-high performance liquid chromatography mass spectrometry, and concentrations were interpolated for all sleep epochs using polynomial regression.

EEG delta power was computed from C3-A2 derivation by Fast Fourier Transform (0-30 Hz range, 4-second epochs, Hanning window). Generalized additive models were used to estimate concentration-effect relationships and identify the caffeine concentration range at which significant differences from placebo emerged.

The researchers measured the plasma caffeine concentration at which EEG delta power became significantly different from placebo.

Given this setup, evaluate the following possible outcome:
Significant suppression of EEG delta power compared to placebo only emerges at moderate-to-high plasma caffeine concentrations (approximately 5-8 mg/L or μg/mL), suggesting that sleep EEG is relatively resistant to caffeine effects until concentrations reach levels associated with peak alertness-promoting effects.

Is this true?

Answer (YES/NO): NO